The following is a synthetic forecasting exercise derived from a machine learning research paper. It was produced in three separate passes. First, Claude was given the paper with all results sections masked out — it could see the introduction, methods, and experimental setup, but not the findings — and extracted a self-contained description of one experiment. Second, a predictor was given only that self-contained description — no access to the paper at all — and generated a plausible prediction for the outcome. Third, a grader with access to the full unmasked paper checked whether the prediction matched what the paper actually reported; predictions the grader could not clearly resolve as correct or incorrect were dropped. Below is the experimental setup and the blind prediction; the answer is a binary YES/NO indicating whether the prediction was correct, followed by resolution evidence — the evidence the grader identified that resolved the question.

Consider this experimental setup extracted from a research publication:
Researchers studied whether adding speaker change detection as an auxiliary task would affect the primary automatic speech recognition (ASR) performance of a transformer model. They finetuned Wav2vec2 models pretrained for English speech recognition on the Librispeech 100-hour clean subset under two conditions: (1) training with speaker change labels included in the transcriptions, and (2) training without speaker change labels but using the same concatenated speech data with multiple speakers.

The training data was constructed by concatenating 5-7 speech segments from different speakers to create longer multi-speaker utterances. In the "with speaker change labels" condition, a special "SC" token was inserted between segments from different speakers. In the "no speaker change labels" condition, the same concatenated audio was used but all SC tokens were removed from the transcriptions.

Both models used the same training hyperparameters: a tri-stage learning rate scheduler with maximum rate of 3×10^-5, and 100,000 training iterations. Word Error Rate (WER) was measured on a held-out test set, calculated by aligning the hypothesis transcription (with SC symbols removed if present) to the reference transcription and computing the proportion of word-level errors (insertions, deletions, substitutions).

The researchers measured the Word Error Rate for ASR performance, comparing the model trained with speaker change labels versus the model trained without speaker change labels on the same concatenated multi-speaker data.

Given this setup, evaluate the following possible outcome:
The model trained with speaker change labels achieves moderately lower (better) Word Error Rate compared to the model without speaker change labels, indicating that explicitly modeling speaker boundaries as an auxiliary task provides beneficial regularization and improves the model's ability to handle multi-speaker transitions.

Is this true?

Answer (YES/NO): NO